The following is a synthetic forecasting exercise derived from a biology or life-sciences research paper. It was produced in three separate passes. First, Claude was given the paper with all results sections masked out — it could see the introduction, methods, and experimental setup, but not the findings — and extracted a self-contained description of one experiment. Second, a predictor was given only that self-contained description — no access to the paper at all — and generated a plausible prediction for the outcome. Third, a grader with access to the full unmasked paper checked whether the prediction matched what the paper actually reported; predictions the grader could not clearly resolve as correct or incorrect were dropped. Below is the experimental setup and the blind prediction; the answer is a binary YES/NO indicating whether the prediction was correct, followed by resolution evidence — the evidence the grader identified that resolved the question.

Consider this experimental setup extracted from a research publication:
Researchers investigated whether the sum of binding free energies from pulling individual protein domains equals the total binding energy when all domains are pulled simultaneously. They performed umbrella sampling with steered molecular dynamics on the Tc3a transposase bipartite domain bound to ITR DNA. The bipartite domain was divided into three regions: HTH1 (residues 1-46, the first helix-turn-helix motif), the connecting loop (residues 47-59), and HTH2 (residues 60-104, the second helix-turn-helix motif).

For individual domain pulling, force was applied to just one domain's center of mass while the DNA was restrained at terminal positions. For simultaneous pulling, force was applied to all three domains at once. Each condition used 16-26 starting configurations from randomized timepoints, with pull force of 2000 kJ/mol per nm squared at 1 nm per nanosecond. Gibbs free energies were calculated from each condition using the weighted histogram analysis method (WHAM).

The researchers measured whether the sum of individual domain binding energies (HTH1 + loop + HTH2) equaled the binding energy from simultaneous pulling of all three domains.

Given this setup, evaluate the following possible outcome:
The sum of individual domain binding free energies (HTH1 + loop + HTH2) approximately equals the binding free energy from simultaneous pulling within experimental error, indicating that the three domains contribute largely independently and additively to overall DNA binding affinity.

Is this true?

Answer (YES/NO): YES